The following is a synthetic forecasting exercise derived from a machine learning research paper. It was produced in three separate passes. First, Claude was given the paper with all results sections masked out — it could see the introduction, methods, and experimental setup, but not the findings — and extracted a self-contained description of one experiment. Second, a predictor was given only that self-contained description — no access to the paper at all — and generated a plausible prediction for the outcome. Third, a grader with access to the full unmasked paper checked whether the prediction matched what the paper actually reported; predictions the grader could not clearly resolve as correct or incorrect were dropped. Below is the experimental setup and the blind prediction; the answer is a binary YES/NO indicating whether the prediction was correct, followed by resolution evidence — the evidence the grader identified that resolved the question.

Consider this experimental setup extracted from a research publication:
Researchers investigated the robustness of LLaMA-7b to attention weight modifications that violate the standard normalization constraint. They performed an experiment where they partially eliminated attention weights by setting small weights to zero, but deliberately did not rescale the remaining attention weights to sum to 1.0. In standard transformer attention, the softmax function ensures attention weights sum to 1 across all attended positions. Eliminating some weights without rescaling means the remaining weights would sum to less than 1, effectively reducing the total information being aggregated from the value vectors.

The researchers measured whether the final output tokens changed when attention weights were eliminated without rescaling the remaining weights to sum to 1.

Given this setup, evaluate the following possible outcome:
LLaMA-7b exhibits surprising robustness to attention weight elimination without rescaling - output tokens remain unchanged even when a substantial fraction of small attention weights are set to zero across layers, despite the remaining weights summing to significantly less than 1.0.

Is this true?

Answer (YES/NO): YES